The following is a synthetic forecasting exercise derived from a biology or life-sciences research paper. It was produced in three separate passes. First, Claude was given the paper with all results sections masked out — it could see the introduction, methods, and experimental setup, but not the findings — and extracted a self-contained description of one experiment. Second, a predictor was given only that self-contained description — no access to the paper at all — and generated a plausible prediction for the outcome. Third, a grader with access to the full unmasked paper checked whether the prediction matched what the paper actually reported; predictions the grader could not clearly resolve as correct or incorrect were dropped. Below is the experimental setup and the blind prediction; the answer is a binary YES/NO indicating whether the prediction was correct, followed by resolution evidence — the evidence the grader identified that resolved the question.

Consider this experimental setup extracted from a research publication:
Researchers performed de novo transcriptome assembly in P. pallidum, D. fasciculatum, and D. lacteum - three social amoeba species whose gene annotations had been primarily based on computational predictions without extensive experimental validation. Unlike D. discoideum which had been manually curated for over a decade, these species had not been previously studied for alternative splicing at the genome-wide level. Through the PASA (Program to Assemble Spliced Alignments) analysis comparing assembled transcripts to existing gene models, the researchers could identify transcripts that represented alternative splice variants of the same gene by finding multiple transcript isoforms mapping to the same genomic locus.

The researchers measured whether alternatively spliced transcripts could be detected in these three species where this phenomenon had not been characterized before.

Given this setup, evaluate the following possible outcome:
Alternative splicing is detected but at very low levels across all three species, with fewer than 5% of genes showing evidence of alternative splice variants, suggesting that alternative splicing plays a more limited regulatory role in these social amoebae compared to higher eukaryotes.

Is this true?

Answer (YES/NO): NO